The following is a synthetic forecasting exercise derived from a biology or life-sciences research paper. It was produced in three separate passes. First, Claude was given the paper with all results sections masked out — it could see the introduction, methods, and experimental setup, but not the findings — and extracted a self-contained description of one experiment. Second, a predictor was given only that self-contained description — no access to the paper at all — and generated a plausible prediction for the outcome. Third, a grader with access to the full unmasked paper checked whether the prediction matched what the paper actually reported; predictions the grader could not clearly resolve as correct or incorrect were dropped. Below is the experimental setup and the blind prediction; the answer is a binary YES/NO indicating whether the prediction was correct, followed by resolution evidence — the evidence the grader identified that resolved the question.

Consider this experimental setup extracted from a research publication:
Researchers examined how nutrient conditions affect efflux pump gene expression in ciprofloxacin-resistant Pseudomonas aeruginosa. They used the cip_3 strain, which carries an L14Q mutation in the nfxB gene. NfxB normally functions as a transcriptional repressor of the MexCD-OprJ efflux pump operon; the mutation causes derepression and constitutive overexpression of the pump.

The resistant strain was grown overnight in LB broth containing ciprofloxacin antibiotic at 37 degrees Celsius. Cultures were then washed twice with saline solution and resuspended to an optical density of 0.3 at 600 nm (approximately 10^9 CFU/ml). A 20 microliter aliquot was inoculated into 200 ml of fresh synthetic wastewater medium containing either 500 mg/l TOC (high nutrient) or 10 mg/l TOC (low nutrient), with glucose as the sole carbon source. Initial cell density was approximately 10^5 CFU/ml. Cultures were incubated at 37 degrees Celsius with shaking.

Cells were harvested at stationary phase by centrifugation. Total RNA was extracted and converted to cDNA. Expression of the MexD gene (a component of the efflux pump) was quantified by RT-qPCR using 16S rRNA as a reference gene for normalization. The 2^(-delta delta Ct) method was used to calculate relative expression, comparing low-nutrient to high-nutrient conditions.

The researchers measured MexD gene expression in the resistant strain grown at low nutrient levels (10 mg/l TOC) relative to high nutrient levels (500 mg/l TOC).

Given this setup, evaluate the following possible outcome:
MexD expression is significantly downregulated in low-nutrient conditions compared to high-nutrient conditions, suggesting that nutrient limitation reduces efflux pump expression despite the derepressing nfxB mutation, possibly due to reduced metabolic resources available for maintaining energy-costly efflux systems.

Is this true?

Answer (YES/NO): YES